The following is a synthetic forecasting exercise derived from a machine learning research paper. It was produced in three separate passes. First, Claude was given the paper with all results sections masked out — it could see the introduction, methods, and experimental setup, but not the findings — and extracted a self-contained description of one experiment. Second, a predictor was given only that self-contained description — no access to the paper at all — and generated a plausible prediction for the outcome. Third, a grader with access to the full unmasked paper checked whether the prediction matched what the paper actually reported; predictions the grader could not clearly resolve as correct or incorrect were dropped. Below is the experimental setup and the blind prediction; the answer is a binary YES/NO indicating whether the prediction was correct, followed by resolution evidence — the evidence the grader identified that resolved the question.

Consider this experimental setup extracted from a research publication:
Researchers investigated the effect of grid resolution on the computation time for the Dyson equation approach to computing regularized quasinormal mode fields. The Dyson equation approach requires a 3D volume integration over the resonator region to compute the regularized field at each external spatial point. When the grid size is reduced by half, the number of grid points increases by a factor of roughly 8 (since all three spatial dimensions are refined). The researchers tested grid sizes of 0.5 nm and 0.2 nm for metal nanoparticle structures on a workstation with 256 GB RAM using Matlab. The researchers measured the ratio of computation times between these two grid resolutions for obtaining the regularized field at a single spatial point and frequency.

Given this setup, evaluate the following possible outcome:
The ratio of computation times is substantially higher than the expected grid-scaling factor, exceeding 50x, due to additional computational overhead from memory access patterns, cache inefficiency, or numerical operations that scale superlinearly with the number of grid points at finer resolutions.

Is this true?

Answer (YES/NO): NO